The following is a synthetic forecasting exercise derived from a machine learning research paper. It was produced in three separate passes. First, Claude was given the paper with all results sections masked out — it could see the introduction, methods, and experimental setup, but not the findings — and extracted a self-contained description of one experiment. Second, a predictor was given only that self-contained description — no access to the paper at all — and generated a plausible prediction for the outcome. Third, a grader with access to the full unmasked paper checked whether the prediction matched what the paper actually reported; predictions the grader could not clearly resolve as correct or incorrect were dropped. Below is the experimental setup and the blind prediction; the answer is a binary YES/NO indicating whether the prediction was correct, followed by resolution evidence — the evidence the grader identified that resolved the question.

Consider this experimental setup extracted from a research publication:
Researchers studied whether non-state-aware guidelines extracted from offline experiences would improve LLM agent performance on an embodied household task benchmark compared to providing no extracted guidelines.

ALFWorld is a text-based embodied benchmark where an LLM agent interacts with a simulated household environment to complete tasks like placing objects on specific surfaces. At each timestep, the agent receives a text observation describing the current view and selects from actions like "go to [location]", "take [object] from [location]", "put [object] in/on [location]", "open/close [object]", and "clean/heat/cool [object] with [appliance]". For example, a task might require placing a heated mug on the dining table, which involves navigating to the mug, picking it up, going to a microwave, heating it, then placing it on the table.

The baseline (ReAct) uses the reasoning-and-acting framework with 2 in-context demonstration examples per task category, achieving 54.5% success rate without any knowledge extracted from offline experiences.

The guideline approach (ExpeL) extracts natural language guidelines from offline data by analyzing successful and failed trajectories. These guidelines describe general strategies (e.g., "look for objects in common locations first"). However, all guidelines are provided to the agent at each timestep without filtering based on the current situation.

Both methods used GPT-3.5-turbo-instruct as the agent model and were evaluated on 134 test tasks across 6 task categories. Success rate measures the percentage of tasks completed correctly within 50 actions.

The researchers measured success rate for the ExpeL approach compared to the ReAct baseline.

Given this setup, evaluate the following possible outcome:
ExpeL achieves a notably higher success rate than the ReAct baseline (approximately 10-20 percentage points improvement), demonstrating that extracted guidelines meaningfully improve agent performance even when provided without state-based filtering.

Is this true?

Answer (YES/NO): NO